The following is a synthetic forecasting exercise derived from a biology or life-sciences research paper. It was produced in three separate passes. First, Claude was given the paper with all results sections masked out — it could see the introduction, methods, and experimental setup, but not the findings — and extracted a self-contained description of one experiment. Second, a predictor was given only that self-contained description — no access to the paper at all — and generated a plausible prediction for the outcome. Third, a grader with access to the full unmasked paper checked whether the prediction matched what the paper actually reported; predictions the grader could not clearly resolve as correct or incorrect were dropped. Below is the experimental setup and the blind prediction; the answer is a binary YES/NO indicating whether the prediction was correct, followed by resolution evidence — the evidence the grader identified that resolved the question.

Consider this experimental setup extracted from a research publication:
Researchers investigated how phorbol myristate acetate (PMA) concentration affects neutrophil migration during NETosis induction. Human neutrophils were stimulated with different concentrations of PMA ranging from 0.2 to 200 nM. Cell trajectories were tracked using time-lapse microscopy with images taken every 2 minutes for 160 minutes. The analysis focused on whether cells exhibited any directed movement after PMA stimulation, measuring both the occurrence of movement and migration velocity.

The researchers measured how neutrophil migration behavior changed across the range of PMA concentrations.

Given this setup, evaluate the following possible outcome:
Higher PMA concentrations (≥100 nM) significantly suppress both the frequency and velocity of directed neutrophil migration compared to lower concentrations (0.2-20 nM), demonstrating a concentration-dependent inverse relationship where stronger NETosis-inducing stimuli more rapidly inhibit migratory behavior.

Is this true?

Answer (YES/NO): NO